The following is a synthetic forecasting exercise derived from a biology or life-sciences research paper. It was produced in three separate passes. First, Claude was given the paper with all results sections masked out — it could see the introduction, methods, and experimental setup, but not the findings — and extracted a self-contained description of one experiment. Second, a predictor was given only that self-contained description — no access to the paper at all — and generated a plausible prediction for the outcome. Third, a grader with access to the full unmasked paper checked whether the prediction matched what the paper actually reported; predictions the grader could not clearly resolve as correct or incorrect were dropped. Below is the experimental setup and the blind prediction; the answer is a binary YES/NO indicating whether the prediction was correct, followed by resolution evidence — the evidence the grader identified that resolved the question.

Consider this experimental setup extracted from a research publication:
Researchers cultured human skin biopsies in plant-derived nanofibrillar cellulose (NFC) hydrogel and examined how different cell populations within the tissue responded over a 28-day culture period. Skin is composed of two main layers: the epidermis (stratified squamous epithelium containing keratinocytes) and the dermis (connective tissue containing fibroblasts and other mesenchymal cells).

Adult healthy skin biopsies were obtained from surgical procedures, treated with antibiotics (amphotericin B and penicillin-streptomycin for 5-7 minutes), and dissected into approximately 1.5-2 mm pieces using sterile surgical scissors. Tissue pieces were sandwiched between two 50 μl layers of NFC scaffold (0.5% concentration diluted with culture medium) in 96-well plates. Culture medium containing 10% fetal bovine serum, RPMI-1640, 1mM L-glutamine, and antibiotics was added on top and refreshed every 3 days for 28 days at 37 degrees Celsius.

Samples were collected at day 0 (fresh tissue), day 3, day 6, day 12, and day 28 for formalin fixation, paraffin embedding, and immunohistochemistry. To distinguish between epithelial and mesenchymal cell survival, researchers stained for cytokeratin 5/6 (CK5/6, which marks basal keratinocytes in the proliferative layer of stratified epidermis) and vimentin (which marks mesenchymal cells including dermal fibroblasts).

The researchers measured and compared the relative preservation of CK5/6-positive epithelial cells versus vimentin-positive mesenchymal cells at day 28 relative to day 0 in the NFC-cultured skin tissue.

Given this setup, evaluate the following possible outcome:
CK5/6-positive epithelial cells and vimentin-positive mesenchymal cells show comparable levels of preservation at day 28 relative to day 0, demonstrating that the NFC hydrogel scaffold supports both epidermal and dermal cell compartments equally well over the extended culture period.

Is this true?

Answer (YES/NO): NO